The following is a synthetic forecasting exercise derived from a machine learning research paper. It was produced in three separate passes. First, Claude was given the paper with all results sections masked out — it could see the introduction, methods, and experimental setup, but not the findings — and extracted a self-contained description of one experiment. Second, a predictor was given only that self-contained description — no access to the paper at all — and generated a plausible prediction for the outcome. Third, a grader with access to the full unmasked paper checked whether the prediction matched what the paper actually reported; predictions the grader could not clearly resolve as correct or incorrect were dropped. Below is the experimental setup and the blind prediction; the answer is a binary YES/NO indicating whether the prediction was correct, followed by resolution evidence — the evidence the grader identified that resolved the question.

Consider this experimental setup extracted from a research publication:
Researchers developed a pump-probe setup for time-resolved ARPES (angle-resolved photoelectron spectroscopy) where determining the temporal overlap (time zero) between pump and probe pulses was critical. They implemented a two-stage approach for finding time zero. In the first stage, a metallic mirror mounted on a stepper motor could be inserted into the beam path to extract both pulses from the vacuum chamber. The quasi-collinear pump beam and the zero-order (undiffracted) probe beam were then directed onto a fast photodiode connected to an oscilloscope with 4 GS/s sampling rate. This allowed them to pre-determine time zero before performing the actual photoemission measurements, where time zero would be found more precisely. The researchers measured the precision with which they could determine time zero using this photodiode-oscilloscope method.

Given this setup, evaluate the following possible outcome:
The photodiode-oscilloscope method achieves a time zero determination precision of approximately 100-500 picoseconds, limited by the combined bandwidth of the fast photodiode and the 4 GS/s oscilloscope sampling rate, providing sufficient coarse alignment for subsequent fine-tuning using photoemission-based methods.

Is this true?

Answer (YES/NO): NO